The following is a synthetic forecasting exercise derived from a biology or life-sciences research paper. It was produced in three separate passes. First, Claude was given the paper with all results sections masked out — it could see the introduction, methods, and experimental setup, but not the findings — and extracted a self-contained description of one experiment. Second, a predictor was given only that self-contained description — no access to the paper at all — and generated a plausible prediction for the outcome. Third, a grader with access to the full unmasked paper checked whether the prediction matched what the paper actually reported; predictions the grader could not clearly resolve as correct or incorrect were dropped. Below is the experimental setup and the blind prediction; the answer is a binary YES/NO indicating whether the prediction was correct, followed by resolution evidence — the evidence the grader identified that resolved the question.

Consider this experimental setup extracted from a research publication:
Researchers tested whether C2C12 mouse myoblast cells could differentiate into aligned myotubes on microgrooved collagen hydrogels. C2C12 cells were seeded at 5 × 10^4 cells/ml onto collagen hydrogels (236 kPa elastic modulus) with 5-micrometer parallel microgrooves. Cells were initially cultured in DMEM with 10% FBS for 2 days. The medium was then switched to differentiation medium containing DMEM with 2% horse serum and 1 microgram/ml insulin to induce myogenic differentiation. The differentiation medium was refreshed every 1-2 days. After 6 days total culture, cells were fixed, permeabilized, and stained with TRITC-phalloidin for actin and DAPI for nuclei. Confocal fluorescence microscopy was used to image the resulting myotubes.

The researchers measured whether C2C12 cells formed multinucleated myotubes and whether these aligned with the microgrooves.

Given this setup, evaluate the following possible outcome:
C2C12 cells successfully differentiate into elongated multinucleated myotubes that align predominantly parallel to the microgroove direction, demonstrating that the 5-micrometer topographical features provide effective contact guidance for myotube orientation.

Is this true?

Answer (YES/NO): YES